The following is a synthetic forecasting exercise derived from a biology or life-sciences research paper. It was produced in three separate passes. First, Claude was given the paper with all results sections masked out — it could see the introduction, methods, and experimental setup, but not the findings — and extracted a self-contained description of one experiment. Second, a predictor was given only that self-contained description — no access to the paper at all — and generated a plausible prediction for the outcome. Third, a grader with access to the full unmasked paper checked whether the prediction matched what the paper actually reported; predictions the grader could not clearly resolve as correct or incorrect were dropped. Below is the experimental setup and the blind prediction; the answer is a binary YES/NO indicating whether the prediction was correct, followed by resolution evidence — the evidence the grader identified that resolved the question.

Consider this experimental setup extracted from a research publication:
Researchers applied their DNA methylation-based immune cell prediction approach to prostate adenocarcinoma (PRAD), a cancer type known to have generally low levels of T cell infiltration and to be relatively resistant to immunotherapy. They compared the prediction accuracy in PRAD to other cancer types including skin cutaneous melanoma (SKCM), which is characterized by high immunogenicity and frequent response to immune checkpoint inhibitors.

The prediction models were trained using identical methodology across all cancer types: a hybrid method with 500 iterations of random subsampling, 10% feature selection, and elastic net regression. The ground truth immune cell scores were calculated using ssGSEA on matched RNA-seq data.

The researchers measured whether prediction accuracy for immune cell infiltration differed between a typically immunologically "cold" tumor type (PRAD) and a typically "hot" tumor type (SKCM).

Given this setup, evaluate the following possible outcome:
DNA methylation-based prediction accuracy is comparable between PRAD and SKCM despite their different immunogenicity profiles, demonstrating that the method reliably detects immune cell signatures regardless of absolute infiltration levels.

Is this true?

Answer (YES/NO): NO